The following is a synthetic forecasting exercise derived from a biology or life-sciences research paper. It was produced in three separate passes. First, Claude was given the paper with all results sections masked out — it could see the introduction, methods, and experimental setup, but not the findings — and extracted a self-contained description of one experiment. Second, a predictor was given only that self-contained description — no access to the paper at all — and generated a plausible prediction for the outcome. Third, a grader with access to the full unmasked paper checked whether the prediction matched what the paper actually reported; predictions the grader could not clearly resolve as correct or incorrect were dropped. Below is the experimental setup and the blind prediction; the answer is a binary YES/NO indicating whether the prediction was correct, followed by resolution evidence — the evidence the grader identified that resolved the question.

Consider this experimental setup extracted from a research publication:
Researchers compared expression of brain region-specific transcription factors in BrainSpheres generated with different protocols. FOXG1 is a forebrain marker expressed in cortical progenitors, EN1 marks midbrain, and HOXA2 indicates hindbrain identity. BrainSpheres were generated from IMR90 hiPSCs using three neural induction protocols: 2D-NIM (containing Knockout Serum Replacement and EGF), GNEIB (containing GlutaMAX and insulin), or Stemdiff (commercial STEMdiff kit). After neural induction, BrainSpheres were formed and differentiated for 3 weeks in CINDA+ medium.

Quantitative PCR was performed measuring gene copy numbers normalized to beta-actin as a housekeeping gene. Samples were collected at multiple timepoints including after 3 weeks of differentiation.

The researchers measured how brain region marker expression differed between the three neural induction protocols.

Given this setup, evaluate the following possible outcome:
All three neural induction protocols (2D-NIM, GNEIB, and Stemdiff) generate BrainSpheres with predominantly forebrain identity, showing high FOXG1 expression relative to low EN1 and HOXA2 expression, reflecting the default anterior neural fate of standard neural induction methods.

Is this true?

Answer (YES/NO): NO